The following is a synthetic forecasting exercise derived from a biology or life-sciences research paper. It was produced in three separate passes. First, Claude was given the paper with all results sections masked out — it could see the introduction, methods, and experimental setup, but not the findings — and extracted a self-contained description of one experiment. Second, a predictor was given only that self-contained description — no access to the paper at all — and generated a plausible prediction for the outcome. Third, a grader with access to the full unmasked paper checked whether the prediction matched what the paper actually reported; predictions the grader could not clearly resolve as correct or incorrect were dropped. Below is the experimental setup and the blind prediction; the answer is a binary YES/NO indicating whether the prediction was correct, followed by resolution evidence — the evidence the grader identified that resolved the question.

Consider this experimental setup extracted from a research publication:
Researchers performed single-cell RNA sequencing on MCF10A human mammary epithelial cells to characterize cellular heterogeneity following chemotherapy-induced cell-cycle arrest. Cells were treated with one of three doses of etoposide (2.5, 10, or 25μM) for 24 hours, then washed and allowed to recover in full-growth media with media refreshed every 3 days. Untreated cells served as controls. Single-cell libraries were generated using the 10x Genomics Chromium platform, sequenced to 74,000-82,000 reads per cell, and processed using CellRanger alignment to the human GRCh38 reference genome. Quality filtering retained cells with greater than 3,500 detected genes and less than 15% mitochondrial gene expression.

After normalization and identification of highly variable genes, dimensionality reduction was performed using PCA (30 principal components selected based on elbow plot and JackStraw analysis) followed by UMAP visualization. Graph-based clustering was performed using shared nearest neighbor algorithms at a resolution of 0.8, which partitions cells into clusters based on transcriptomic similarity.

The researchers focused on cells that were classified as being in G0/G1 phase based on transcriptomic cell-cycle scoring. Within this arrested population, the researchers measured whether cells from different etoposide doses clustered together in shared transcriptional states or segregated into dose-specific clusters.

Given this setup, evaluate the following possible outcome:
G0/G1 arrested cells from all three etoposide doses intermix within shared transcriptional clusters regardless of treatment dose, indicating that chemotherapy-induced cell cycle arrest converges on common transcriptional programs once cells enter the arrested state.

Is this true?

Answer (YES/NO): NO